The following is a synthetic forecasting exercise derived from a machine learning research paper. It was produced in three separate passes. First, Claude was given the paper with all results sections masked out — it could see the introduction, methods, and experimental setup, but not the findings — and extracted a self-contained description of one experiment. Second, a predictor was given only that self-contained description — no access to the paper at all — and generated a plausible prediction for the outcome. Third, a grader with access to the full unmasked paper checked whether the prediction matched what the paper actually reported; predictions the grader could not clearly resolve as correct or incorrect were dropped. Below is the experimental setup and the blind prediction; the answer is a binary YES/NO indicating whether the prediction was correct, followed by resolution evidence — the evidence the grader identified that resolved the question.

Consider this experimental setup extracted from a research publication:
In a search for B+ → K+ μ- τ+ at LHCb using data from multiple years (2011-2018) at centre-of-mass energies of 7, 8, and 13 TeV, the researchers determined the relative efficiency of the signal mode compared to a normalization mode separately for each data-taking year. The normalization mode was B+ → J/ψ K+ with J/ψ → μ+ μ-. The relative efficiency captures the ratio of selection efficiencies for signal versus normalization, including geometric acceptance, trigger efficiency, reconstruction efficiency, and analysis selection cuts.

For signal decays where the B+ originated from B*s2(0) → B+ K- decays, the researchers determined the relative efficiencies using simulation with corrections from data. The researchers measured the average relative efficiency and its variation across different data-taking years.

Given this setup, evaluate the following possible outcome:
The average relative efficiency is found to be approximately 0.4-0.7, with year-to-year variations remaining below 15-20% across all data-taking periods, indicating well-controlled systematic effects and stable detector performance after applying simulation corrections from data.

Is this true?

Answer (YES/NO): NO